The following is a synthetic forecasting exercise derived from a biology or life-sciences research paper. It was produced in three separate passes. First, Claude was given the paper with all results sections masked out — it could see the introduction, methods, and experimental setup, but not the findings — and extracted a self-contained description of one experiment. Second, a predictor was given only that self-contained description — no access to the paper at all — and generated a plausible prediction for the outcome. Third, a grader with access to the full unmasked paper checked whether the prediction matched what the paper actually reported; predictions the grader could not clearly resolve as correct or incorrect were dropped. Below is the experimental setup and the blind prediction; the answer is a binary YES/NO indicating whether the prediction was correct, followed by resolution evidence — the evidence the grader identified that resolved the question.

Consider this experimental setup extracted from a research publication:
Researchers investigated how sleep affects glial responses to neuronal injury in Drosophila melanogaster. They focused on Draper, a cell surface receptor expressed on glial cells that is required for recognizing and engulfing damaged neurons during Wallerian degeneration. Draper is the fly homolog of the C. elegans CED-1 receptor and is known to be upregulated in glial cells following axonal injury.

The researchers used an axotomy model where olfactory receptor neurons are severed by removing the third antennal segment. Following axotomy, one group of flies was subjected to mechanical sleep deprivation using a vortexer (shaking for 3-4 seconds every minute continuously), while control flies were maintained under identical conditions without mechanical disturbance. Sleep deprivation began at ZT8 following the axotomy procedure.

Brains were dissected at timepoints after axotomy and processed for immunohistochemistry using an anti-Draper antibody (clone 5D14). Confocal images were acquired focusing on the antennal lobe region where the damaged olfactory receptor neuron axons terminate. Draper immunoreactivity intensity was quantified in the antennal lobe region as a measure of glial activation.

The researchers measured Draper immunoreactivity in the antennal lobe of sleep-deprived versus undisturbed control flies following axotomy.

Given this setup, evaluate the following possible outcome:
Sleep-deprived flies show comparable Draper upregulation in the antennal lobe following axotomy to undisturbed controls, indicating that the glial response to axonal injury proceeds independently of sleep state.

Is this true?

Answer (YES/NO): NO